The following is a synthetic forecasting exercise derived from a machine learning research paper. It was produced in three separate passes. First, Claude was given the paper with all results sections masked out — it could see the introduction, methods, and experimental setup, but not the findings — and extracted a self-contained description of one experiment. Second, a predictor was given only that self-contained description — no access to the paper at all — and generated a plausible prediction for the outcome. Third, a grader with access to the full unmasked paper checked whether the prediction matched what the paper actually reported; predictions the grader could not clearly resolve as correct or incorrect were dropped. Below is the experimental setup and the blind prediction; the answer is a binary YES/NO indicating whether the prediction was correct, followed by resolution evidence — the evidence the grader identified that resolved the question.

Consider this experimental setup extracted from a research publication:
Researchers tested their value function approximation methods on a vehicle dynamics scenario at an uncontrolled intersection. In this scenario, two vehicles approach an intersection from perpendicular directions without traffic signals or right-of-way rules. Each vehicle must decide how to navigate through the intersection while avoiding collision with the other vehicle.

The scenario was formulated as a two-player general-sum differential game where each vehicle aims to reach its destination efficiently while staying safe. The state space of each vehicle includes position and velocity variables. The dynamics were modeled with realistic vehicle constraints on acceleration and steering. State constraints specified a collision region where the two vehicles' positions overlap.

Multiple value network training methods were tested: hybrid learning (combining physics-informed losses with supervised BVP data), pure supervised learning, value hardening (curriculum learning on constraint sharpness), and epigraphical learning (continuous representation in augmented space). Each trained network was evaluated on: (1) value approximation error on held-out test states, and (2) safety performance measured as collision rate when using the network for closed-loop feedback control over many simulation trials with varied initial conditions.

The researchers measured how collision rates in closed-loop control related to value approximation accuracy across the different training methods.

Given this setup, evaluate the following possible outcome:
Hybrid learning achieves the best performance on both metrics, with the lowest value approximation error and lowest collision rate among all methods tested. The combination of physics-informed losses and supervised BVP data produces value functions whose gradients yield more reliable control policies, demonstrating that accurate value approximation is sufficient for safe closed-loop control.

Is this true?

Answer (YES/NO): NO